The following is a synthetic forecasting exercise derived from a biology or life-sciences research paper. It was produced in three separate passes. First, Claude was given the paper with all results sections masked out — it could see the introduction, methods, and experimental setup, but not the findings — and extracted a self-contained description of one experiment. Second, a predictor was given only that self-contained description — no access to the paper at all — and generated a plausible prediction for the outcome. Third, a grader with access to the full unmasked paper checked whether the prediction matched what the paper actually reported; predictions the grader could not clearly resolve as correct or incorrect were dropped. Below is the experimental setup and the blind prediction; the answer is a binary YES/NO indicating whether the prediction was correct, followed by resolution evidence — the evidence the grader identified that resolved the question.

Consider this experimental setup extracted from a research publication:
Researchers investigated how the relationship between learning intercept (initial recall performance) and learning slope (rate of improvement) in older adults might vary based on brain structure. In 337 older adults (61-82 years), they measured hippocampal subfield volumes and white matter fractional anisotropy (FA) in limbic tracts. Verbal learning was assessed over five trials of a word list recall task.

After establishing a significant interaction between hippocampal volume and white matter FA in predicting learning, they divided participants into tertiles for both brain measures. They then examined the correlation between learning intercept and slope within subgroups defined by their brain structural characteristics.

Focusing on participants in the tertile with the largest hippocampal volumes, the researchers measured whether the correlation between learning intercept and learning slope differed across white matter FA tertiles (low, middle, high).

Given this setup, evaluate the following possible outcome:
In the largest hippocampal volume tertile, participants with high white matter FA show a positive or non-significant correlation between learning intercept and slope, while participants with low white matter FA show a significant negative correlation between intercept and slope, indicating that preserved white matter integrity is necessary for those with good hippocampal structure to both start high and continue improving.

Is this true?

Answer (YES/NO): NO